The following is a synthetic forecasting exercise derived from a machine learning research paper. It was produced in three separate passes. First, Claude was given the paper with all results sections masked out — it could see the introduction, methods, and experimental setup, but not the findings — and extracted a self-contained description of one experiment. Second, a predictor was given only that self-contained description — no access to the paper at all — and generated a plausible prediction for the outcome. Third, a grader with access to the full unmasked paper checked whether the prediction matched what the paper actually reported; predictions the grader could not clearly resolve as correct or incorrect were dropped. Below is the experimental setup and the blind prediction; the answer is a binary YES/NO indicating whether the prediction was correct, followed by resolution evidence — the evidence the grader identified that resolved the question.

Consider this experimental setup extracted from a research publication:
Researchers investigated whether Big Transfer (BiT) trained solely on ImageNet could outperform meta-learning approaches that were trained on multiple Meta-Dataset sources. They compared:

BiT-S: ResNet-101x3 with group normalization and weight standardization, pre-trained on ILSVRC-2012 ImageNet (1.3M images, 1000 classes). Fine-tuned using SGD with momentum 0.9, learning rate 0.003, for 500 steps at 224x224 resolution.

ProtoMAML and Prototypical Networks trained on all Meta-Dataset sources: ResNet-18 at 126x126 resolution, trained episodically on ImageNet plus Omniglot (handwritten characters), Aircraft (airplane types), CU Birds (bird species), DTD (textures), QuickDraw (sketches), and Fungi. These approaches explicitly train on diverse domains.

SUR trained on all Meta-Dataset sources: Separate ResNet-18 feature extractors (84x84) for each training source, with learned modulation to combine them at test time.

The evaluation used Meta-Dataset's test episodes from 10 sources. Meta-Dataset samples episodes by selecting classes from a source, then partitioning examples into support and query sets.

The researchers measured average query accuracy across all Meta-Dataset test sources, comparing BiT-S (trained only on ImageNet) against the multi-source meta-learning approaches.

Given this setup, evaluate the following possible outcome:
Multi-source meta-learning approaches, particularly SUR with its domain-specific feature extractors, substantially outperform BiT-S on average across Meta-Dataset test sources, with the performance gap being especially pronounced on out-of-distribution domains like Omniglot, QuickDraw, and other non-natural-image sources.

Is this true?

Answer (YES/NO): NO